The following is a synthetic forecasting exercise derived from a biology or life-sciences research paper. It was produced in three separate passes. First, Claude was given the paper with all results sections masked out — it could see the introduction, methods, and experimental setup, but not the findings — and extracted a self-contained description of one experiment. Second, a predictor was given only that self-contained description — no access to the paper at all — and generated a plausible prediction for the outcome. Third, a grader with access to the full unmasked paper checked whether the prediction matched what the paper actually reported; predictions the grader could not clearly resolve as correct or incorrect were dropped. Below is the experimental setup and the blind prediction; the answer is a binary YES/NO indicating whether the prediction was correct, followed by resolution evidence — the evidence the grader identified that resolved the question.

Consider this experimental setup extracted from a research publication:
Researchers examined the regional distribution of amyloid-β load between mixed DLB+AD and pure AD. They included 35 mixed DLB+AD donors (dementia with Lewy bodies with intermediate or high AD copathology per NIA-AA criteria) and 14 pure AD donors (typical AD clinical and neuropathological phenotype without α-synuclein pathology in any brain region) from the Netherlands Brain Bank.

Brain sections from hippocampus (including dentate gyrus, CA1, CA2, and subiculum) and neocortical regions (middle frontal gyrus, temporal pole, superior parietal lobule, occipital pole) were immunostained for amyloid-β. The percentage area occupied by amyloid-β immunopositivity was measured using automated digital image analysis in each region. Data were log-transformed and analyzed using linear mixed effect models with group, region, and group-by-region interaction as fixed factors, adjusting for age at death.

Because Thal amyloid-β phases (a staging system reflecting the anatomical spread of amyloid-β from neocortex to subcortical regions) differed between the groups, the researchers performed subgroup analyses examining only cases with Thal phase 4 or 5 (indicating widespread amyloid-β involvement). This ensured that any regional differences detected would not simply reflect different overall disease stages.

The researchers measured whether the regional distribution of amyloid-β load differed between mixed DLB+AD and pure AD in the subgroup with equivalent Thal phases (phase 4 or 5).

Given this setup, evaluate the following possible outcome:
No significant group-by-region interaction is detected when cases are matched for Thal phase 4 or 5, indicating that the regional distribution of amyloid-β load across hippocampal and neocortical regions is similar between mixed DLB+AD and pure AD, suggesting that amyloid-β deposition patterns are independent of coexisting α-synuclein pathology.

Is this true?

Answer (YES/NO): NO